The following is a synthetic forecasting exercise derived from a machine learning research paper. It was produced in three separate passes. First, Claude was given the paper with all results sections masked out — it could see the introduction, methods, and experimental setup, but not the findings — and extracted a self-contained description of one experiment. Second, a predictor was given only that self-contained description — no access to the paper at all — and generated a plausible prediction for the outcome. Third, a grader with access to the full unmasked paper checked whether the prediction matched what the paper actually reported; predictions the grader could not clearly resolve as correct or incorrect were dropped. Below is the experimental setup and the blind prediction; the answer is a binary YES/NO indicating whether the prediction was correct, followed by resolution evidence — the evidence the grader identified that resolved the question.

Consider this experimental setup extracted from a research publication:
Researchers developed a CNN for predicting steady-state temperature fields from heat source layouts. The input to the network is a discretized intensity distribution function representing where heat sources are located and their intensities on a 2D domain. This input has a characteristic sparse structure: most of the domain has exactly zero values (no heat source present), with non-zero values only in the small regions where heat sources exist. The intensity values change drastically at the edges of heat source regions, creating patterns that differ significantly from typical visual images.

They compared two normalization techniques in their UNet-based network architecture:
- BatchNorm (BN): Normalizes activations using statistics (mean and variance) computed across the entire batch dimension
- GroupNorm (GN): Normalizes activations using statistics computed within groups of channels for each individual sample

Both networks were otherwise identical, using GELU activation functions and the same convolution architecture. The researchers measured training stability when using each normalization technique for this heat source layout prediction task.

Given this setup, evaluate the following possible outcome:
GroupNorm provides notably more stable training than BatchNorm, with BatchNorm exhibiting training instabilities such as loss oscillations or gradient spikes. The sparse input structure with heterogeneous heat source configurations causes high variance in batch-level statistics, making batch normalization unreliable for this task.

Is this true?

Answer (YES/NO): NO